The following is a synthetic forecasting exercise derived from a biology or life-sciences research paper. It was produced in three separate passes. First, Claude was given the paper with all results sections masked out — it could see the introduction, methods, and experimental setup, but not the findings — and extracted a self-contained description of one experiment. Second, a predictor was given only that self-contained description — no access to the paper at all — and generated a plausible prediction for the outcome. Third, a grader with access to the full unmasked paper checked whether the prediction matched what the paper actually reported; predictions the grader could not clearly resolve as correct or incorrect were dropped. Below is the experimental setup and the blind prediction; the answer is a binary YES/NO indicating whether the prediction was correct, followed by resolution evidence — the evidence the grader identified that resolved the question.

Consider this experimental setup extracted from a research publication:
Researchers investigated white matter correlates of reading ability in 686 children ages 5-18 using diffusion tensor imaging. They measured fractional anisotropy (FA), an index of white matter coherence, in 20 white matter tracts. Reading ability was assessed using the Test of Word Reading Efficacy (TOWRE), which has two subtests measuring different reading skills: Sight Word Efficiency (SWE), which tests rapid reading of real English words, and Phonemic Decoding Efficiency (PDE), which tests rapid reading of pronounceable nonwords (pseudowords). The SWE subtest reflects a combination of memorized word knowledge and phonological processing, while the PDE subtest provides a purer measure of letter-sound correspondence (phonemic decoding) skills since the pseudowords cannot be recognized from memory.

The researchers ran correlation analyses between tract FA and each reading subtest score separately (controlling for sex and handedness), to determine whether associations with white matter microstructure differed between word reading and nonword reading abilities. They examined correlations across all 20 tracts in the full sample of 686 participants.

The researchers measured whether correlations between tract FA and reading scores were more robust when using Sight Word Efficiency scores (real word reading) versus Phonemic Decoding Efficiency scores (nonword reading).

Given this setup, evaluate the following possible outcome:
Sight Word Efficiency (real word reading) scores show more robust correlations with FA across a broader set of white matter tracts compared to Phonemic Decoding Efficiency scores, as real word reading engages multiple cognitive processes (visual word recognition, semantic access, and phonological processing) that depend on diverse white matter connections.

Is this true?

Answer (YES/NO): NO